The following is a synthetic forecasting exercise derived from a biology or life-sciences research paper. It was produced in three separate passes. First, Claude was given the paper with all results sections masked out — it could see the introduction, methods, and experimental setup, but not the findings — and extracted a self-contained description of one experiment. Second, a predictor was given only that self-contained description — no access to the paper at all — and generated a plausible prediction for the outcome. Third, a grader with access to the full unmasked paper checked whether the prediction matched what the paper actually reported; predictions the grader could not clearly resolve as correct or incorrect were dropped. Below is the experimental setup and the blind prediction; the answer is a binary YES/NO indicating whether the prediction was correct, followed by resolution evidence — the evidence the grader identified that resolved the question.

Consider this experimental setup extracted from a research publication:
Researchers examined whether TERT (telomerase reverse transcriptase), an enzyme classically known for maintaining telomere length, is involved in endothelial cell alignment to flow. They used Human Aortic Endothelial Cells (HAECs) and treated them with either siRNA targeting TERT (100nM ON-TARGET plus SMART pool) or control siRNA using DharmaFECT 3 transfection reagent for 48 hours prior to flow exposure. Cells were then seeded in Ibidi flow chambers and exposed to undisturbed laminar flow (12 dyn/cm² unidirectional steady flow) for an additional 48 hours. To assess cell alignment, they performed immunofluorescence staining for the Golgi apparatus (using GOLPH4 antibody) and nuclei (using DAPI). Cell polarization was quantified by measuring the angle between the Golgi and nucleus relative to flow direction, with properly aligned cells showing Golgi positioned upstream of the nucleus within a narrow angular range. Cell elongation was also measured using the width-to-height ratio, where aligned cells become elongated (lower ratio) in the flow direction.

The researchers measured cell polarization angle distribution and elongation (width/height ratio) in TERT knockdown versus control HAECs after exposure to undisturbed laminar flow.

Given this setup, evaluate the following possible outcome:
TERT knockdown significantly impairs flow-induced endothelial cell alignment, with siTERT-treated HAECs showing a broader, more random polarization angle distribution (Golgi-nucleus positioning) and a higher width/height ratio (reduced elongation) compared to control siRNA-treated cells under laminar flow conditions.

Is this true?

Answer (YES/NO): YES